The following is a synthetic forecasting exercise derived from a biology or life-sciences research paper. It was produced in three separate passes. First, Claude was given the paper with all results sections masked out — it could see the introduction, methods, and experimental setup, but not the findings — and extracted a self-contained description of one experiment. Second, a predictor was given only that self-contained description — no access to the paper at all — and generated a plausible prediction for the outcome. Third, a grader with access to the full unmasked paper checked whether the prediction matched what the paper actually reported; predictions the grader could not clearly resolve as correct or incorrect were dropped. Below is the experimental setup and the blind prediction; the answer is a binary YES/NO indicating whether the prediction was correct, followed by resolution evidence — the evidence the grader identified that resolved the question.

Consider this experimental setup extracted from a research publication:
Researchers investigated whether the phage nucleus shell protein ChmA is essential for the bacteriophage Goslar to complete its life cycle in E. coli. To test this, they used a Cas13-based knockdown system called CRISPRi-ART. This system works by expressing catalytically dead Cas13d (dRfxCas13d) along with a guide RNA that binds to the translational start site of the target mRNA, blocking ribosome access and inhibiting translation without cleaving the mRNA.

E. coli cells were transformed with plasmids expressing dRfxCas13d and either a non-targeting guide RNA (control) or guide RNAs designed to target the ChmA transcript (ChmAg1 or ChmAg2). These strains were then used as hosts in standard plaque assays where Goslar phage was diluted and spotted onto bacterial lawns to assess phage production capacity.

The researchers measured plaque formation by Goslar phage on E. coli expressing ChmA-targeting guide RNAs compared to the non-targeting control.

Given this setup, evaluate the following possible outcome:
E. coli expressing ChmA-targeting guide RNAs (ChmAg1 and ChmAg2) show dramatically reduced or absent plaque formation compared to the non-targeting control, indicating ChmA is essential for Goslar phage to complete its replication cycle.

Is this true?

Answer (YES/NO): YES